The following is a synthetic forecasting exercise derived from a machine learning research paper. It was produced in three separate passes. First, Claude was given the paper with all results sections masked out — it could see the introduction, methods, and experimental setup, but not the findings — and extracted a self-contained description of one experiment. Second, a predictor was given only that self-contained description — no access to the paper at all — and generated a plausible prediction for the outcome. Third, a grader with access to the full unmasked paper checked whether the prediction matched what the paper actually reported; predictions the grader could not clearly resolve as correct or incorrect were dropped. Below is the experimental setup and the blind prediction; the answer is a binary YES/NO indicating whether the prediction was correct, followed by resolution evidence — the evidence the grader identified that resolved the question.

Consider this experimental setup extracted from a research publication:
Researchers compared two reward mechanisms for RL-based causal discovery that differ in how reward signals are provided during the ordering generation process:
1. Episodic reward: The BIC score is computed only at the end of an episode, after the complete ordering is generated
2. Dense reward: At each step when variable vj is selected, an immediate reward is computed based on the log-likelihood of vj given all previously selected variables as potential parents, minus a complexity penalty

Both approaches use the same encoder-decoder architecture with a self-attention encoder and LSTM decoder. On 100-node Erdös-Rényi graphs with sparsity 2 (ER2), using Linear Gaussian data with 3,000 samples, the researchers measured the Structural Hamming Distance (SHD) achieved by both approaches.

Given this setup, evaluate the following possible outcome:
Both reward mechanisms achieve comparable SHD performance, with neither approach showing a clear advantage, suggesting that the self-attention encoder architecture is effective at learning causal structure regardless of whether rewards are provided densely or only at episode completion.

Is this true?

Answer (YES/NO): NO